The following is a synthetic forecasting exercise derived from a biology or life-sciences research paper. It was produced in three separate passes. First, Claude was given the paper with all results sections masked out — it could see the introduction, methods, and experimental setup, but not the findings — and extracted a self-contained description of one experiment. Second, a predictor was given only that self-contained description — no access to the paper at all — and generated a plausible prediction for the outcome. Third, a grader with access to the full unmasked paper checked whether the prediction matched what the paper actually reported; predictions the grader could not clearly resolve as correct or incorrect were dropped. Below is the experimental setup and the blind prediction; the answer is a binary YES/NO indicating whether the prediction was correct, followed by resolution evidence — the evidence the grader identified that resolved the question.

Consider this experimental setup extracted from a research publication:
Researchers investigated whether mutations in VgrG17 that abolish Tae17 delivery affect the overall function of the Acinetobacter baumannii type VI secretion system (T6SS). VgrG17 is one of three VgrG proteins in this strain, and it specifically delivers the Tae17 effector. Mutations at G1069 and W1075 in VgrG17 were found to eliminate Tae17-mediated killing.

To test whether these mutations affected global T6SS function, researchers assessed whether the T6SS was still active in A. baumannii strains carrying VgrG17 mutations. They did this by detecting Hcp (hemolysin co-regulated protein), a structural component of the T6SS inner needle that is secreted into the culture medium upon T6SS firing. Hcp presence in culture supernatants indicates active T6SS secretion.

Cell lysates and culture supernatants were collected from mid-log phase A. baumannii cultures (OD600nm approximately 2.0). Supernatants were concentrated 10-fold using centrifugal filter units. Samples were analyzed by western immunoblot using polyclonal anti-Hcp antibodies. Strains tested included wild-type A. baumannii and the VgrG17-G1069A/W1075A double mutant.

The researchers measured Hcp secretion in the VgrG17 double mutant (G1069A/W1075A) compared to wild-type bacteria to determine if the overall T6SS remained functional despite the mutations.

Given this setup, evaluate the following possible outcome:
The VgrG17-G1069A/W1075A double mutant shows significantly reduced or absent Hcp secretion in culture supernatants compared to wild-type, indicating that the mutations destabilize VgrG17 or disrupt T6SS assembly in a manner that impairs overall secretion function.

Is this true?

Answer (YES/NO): NO